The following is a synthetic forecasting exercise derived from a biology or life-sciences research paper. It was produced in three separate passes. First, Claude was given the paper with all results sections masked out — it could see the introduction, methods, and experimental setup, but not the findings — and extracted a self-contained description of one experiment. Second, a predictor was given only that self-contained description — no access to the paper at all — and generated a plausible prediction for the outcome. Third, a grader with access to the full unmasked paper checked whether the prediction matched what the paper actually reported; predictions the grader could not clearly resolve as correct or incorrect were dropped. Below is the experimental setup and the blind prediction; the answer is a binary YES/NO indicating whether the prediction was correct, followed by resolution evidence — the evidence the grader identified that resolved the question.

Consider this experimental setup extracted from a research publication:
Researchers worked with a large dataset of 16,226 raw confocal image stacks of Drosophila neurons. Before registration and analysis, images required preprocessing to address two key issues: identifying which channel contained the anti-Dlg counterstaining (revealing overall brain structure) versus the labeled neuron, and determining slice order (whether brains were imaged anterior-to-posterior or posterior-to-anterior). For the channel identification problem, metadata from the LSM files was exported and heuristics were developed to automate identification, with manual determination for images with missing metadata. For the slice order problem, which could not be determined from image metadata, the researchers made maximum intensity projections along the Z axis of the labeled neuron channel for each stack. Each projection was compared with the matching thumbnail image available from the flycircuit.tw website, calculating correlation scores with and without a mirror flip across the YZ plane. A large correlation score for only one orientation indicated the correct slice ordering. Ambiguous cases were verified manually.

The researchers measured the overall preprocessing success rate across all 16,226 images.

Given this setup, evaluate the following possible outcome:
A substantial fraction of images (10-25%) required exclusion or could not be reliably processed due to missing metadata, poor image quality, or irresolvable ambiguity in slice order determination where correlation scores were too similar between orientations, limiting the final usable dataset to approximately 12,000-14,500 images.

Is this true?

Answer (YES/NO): NO